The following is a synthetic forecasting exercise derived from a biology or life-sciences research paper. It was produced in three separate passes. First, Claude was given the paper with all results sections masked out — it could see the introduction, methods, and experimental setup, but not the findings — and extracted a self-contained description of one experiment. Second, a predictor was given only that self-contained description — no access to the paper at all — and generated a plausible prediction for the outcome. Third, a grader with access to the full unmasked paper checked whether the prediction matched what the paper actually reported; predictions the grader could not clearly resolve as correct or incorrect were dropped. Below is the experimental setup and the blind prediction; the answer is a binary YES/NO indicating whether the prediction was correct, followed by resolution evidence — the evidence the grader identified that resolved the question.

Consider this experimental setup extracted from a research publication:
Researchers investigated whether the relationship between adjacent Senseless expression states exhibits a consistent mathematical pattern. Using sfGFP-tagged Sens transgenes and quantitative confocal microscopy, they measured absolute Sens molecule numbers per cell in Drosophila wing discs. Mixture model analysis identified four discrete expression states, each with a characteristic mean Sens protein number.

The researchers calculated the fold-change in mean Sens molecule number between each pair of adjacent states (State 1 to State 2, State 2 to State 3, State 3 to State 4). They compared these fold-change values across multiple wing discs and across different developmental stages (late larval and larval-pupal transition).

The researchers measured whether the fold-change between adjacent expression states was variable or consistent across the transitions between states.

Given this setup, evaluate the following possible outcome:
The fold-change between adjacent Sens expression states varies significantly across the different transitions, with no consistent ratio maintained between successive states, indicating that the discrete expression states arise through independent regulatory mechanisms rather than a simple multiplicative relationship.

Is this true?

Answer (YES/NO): NO